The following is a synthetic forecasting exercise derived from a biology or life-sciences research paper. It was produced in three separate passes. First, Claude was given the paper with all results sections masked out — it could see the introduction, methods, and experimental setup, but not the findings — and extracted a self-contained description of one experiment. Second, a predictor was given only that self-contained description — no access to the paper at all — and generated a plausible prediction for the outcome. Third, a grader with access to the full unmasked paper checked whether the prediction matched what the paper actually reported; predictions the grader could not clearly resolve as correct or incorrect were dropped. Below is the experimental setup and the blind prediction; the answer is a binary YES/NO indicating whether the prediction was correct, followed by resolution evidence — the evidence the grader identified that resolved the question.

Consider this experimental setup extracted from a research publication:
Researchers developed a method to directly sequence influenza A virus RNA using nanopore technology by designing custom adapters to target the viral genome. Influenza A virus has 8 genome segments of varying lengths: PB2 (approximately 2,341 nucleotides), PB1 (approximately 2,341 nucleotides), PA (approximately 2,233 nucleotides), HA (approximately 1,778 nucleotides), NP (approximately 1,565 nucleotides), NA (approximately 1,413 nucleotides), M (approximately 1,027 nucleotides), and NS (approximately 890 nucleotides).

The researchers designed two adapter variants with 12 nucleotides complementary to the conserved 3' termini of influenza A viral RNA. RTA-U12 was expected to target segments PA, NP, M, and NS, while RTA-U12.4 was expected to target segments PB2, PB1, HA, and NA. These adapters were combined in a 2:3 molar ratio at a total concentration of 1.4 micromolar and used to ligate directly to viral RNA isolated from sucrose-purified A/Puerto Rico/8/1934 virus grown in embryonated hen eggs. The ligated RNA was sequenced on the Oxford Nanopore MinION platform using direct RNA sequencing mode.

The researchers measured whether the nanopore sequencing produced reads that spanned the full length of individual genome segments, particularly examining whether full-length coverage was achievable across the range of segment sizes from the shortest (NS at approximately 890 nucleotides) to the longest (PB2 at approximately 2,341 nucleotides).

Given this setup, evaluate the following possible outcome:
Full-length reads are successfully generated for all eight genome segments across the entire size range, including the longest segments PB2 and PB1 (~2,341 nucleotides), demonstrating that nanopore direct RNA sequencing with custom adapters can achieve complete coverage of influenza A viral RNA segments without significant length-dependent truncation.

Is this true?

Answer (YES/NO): NO